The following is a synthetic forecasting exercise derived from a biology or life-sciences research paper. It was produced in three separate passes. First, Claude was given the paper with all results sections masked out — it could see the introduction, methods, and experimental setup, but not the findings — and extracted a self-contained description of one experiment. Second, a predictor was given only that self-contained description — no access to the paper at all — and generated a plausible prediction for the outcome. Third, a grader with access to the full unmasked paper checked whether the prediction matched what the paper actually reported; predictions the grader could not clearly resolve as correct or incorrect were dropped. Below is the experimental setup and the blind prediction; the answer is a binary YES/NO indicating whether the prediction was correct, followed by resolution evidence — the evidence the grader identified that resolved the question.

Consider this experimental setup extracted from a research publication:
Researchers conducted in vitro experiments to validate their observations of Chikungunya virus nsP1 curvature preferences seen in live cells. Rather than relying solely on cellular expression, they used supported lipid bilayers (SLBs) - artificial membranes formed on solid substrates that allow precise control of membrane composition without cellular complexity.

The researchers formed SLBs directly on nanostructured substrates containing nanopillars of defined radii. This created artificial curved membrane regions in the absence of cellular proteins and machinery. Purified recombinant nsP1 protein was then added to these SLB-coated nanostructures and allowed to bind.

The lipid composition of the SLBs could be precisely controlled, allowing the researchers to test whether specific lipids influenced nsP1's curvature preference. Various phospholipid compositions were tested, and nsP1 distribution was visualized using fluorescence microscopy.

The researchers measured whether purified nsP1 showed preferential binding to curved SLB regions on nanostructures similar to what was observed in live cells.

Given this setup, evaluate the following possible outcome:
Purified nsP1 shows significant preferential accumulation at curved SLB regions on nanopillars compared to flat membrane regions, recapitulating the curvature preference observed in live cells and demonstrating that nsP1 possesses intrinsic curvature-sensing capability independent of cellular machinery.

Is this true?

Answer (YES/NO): YES